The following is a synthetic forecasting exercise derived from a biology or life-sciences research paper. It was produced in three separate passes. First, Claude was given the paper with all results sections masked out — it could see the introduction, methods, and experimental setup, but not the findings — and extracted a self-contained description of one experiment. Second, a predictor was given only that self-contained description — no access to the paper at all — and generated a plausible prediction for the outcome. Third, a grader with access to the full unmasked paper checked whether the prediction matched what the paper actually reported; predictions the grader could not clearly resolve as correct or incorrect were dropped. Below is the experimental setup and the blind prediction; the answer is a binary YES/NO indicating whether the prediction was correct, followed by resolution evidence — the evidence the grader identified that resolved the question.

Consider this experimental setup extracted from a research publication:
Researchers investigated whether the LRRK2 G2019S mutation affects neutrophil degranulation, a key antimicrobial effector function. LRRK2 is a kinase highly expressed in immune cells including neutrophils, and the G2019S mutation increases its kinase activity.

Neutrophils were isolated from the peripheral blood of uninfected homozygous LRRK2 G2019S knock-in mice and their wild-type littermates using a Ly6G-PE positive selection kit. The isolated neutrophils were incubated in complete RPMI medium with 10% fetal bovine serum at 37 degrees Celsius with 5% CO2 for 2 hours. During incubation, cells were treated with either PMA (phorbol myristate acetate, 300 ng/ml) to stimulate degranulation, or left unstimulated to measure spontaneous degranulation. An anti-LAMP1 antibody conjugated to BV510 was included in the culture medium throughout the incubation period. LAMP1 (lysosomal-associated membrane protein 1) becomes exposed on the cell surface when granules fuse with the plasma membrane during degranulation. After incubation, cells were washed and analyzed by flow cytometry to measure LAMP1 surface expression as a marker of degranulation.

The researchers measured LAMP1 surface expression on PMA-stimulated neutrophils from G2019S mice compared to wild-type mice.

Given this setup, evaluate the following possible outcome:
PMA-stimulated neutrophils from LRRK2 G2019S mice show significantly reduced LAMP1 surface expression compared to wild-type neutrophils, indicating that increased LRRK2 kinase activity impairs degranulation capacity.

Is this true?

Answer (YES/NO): NO